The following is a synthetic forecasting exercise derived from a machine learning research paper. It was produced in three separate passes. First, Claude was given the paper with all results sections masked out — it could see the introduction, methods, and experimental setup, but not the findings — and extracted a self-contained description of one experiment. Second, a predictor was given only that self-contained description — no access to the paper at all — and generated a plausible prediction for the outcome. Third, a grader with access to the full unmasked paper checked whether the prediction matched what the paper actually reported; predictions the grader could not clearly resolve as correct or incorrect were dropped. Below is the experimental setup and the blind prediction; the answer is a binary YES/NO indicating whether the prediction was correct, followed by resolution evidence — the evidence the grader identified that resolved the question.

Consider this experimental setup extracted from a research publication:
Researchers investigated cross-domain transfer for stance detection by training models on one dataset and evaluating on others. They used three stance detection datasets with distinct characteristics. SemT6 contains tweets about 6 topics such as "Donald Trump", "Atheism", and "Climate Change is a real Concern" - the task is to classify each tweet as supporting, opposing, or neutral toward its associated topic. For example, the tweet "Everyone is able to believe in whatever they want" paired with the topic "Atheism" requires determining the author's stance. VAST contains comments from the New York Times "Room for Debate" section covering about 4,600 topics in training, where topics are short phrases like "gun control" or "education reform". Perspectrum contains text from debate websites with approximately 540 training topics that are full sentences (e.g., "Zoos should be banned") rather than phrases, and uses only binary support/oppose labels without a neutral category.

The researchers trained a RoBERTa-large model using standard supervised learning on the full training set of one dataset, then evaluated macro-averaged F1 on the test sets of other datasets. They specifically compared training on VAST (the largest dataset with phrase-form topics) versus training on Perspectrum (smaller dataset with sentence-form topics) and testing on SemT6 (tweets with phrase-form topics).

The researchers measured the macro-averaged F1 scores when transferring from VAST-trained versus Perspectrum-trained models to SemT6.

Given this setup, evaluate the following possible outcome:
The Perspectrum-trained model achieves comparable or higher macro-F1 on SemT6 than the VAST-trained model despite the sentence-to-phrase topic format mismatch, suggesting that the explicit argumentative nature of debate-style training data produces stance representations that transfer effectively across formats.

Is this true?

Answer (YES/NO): NO